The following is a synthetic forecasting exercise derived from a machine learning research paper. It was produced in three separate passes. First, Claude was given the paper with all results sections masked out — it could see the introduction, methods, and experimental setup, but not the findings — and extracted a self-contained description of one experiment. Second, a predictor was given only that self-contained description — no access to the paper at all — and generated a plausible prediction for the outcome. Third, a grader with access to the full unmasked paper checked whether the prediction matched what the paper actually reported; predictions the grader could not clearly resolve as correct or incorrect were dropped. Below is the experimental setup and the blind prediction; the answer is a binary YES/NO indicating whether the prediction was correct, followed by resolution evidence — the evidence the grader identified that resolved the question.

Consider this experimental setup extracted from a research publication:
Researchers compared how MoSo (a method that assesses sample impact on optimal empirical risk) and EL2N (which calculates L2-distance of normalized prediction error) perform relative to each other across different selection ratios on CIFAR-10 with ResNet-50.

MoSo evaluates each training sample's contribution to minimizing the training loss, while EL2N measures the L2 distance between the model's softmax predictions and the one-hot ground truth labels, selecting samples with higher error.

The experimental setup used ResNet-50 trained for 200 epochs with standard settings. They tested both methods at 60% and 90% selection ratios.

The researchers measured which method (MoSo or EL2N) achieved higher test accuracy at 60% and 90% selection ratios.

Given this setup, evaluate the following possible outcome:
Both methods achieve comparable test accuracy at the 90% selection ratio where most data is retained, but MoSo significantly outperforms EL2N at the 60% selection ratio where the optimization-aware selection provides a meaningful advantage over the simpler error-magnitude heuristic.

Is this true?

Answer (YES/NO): NO